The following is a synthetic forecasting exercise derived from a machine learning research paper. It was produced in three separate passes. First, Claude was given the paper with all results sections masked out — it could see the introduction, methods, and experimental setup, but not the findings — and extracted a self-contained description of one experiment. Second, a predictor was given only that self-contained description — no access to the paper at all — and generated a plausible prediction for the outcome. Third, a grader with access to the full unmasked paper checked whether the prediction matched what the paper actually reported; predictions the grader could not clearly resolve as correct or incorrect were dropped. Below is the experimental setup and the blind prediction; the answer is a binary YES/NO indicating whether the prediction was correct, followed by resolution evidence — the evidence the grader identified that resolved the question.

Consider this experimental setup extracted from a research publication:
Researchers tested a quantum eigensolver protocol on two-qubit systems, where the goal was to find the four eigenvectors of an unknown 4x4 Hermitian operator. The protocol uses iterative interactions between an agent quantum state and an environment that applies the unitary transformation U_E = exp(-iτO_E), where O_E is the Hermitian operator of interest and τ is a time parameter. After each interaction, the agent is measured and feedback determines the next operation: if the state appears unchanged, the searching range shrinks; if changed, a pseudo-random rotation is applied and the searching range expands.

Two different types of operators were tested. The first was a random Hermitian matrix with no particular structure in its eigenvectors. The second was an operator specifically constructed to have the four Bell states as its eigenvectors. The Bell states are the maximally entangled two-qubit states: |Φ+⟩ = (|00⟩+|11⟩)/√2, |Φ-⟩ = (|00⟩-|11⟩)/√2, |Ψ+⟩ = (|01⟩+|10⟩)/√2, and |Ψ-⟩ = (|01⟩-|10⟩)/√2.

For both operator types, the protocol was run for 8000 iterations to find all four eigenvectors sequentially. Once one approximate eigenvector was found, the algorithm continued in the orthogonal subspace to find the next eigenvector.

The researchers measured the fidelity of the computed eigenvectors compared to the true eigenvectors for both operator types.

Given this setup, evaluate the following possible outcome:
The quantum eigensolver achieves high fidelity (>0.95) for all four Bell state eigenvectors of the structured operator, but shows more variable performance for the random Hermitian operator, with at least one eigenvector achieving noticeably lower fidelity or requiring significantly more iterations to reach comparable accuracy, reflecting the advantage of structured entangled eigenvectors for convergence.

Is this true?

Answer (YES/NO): YES